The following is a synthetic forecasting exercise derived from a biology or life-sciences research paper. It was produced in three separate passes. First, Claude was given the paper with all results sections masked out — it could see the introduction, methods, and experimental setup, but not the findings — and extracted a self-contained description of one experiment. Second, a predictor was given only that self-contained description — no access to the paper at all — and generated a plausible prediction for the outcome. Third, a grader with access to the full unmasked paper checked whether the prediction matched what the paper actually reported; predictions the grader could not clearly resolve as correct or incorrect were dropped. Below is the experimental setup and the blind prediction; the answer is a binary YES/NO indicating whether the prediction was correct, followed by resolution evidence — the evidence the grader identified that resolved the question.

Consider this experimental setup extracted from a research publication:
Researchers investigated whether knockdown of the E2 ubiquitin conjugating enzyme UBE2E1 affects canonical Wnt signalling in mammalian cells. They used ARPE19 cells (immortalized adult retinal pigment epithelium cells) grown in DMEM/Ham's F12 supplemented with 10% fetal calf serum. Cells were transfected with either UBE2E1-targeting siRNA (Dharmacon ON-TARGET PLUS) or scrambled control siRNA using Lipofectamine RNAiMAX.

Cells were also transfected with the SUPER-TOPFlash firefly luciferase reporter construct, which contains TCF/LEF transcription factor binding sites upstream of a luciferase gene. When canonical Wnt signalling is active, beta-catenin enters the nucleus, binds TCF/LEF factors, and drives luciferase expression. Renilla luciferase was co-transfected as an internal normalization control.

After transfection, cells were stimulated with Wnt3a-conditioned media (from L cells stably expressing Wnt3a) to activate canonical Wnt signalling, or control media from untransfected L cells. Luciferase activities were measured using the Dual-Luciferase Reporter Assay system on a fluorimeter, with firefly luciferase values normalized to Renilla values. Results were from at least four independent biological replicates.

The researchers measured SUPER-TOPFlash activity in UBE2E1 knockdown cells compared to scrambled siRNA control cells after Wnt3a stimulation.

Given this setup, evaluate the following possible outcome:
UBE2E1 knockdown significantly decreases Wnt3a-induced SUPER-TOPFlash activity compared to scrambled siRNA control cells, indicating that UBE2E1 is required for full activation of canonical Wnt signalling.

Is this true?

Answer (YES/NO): NO